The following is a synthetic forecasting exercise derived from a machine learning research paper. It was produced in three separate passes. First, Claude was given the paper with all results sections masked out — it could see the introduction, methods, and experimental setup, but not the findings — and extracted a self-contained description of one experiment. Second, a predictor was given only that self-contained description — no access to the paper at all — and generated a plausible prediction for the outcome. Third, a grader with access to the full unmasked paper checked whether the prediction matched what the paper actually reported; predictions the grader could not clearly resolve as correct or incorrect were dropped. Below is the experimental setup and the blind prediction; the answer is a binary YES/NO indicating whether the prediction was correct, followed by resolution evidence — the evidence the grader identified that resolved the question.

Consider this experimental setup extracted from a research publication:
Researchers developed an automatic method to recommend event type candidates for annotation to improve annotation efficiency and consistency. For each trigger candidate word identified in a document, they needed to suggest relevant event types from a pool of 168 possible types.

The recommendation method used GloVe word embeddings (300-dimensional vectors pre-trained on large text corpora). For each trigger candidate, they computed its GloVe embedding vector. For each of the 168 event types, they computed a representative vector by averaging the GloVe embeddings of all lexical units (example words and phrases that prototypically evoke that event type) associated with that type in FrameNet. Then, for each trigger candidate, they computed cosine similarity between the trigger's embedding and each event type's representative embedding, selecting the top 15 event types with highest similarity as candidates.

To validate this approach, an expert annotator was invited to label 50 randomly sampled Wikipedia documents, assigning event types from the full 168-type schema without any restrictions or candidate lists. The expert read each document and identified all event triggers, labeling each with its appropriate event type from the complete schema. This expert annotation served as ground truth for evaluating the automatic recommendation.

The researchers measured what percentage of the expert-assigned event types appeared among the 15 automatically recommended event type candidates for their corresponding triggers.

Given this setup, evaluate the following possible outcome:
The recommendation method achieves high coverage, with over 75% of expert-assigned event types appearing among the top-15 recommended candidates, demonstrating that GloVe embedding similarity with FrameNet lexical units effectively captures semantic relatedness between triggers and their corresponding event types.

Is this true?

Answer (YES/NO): YES